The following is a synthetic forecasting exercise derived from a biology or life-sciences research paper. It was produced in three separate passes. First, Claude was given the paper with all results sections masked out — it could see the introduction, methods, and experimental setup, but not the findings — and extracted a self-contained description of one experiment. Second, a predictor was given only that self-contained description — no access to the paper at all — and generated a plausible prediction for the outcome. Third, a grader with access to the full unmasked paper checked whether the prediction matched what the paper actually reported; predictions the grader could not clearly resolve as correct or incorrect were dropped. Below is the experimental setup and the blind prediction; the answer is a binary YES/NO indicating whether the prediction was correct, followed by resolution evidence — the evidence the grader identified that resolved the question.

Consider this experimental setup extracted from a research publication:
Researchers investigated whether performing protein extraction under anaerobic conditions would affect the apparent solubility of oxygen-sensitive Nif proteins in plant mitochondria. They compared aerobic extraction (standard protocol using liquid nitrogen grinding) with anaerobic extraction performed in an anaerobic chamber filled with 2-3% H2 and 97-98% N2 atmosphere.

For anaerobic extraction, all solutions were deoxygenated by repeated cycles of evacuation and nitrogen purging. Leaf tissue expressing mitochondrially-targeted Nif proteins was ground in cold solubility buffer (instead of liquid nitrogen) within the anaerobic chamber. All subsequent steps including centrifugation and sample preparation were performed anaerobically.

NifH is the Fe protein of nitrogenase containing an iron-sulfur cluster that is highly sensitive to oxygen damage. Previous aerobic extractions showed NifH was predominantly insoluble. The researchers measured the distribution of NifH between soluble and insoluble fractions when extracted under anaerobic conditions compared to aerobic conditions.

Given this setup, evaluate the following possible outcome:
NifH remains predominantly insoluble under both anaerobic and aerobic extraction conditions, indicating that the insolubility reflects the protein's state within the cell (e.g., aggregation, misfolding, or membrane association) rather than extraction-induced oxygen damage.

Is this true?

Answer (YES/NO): YES